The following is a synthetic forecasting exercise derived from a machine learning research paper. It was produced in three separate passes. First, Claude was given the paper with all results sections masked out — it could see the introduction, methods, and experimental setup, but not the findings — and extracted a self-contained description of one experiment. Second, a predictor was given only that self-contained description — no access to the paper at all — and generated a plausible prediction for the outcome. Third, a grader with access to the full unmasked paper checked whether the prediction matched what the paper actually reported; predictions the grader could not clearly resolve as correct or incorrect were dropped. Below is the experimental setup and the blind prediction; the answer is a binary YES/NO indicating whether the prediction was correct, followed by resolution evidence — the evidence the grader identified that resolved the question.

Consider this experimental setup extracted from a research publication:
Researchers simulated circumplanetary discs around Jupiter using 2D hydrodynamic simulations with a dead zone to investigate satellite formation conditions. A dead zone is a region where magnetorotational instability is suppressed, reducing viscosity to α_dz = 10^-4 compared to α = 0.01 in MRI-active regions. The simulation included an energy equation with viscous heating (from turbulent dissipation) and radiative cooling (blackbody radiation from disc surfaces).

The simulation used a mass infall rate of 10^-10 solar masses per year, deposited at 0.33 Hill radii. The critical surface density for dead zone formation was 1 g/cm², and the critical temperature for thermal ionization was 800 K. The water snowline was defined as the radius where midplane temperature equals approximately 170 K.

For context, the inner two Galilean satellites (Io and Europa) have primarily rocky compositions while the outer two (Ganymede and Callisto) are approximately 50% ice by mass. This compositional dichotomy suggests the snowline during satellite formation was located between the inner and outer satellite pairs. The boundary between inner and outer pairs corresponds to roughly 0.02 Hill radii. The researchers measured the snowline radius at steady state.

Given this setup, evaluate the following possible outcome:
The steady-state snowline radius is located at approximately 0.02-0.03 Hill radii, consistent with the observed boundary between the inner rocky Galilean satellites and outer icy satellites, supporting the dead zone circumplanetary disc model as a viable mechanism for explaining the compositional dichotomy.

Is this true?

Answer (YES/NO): YES